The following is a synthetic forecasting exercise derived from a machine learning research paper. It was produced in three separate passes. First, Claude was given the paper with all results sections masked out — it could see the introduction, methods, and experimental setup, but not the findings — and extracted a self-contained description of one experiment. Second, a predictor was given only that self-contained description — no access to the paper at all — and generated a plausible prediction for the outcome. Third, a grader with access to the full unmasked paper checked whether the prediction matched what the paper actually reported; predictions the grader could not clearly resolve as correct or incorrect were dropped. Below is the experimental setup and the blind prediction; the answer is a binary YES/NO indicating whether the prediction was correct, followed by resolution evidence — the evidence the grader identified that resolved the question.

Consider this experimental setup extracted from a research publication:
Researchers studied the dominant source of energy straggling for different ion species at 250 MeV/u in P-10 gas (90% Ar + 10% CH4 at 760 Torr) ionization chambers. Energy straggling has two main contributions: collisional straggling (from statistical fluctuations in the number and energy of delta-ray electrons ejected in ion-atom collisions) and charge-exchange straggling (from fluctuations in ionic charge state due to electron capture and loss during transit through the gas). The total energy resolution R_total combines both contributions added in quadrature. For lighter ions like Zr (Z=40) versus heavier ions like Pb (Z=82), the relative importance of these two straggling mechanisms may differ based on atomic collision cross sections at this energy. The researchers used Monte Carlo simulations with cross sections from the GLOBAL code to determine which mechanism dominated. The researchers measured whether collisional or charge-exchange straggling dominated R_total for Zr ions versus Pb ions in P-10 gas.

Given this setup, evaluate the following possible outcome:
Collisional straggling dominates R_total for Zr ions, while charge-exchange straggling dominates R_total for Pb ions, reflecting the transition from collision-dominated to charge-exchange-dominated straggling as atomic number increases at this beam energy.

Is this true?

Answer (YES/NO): YES